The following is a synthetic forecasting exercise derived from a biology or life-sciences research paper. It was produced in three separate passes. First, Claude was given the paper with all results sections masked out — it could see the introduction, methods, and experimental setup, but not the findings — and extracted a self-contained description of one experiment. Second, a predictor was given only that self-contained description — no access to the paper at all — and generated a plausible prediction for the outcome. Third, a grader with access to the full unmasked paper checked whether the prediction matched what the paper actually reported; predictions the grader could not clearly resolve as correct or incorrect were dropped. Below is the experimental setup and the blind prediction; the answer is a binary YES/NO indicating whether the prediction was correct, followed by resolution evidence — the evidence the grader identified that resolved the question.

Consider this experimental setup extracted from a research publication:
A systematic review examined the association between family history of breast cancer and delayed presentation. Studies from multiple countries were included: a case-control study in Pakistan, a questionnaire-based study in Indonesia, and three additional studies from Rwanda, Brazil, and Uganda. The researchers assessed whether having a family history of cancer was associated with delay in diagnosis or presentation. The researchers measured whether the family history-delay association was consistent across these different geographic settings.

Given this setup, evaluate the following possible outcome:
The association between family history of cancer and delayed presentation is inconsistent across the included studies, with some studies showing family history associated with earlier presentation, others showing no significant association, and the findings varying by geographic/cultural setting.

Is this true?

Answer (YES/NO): YES